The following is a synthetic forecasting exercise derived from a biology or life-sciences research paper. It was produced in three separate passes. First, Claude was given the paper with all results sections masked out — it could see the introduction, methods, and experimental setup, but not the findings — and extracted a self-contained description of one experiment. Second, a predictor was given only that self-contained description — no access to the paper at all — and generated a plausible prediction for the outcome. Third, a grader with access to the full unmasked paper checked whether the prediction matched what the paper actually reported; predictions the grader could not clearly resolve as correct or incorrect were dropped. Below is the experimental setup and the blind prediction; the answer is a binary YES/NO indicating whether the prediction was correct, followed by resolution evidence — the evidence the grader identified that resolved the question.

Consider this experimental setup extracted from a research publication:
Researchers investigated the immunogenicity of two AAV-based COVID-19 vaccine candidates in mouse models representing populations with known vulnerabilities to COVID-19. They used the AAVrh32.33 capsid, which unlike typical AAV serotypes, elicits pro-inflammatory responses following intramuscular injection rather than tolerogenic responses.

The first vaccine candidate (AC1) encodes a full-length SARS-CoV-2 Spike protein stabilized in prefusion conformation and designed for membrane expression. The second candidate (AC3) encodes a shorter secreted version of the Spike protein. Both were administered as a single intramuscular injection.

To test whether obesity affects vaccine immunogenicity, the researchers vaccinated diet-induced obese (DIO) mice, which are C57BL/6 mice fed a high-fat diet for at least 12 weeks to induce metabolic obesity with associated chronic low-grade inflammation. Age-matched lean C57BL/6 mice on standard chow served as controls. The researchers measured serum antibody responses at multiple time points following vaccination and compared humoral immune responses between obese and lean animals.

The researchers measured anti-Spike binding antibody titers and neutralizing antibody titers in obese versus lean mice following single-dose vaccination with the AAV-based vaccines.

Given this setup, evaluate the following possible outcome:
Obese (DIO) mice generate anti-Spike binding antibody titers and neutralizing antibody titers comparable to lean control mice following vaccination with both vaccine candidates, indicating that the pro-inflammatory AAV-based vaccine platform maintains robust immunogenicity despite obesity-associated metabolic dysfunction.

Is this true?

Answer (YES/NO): NO